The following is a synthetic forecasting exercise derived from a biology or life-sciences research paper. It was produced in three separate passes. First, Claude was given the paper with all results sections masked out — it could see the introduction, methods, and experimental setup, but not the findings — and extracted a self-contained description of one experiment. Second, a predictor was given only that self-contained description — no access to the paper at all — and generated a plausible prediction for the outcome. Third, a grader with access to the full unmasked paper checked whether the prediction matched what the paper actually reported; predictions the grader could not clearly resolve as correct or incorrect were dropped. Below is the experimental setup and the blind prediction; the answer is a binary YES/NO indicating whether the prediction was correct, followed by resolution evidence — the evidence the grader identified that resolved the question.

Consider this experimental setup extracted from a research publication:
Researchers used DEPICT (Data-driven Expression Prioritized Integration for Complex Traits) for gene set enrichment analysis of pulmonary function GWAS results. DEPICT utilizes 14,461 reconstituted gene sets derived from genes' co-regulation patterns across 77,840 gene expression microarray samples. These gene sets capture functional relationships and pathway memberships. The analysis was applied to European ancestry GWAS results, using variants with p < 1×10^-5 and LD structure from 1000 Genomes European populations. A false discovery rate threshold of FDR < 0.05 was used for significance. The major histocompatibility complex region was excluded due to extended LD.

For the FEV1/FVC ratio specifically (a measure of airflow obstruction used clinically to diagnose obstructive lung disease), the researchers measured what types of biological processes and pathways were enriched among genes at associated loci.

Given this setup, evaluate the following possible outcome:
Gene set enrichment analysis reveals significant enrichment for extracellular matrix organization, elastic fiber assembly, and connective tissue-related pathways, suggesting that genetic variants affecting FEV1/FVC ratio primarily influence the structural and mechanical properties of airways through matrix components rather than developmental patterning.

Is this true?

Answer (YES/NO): NO